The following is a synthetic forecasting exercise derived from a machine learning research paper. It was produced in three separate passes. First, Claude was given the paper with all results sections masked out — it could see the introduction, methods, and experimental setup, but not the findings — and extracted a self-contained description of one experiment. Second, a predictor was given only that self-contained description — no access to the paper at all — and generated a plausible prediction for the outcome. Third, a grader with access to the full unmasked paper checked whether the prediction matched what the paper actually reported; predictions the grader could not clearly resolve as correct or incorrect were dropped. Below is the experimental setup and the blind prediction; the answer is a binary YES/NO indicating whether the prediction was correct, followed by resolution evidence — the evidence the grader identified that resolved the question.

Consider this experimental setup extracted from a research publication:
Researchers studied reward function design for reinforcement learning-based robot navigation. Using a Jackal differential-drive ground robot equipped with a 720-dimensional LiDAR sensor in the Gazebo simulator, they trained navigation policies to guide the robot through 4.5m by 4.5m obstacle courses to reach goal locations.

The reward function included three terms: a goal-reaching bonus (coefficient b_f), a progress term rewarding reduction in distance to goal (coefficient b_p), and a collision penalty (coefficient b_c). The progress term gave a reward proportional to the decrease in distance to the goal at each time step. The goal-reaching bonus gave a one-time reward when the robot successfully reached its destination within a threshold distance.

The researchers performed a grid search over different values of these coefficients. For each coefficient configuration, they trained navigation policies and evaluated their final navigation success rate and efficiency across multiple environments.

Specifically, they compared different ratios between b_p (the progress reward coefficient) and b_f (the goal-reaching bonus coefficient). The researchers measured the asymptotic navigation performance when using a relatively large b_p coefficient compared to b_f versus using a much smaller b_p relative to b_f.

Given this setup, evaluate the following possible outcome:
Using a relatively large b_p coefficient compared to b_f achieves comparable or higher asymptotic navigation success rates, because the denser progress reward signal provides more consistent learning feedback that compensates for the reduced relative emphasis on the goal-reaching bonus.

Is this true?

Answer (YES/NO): NO